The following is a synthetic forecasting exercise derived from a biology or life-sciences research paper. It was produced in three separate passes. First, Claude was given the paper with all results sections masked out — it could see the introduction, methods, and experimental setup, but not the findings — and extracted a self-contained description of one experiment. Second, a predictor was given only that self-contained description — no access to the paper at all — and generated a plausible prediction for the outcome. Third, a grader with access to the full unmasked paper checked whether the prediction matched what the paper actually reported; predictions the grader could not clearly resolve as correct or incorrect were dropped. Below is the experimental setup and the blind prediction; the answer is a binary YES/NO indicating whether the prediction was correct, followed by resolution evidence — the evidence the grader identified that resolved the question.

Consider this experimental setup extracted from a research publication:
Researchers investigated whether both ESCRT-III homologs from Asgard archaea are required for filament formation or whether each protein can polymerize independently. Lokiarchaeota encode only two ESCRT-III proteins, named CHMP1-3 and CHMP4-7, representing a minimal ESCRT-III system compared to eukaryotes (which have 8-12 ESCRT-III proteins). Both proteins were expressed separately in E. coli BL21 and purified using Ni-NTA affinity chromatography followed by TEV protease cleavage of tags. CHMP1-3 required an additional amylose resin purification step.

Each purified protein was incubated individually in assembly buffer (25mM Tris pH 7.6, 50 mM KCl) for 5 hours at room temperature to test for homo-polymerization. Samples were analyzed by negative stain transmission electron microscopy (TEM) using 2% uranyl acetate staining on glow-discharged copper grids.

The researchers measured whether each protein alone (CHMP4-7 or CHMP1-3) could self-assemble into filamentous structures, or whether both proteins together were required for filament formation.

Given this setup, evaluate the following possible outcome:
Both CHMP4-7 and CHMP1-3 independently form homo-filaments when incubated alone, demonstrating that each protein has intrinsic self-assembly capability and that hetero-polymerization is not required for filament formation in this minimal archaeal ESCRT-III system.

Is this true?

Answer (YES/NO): NO